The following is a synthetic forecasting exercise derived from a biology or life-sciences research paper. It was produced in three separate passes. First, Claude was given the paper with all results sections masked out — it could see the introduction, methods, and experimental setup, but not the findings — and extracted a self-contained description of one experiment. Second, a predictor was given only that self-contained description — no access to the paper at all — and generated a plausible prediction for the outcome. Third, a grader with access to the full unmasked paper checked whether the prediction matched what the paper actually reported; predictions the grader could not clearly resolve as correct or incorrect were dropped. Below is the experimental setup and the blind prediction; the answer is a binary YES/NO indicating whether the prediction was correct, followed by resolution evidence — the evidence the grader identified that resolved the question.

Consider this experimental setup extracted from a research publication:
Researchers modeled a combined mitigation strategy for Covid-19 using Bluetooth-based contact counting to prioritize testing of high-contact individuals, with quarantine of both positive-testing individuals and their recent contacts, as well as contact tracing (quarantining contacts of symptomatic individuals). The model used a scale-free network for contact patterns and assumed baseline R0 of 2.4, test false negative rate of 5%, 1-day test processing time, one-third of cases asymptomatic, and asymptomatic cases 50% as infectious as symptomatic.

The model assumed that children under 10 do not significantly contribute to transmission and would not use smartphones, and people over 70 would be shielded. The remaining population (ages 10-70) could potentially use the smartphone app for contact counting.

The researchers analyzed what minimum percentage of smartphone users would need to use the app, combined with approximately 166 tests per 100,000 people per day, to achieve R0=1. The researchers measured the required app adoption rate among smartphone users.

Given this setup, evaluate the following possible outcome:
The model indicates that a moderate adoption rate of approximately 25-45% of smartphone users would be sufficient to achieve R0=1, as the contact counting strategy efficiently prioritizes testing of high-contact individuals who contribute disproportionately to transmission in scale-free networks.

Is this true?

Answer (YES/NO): NO